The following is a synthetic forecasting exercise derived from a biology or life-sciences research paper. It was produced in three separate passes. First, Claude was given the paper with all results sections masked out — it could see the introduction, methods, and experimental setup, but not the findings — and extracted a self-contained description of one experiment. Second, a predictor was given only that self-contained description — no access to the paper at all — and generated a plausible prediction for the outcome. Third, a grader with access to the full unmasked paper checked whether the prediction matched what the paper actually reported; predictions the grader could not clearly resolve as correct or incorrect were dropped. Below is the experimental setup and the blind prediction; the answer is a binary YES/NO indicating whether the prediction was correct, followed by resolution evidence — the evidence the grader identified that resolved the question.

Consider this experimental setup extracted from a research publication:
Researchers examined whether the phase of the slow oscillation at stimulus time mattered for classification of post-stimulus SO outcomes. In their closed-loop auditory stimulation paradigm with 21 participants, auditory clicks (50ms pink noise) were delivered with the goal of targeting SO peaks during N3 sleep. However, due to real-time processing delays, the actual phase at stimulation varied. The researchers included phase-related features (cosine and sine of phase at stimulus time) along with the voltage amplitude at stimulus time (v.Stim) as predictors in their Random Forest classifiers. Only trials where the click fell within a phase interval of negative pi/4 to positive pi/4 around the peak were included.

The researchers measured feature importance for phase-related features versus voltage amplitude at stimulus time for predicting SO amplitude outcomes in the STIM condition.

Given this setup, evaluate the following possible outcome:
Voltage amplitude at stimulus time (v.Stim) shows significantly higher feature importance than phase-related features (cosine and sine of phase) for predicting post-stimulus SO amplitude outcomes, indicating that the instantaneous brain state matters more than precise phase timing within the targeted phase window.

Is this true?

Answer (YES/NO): YES